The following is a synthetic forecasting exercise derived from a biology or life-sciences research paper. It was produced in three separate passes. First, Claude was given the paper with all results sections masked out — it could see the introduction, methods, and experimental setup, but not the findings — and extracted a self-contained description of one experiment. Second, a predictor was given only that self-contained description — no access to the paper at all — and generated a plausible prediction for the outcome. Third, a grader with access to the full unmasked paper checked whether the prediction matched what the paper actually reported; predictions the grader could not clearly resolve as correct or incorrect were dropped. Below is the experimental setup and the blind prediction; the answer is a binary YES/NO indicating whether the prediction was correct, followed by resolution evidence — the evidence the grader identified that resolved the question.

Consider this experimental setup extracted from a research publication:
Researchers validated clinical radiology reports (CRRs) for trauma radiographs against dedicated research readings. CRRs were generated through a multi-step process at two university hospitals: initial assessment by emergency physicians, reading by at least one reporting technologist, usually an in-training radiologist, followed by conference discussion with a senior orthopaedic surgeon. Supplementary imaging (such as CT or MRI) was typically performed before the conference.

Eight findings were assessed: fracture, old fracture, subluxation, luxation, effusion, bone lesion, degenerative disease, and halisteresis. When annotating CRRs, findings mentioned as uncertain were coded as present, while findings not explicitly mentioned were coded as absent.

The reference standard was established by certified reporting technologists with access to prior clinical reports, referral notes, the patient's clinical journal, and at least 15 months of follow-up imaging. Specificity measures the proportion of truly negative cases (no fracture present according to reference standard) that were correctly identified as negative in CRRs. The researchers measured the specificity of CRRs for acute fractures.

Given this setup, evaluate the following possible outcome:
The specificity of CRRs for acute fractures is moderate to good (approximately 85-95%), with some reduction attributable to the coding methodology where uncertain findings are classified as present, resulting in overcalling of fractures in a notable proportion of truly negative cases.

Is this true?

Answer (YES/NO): NO